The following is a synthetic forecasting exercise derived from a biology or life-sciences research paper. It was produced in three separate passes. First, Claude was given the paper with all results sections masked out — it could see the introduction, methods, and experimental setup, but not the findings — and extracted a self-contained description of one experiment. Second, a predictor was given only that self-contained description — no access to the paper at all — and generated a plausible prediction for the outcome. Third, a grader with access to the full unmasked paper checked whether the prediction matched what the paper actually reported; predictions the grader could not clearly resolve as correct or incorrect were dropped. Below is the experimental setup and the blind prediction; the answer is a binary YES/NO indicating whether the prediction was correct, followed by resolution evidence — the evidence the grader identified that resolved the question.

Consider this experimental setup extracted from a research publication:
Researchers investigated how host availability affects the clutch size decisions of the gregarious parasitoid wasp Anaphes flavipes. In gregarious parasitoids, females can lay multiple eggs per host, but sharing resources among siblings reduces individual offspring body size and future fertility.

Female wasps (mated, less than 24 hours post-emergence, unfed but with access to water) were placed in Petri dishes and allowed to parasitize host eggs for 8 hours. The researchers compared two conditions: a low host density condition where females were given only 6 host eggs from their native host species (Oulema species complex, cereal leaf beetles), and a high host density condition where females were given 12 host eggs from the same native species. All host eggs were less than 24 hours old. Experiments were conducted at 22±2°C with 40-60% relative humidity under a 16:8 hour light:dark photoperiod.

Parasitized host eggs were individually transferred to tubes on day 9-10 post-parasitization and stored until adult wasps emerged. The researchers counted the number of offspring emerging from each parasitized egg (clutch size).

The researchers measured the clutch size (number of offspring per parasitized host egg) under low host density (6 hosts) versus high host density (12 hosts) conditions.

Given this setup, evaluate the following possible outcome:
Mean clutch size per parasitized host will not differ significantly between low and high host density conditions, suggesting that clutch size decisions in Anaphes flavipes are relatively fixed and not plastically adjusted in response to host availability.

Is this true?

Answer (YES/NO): NO